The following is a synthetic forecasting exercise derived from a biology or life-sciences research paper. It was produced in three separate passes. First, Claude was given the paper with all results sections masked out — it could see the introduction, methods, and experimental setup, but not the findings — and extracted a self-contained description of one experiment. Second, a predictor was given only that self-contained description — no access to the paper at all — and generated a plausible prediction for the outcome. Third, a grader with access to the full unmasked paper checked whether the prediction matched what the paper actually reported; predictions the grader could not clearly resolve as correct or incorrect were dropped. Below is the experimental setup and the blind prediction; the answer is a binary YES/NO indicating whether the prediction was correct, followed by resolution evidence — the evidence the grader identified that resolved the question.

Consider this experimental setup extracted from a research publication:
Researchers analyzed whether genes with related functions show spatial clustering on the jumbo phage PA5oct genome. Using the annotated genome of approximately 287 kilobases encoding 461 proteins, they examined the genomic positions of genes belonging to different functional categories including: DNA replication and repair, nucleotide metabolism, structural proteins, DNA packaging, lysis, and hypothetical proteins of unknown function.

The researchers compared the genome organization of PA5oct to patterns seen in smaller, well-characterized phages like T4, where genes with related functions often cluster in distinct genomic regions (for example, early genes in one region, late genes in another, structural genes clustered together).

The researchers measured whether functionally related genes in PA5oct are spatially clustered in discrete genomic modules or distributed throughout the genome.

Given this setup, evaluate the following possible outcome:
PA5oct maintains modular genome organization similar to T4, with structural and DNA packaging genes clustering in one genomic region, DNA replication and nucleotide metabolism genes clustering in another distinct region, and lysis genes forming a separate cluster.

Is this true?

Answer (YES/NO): NO